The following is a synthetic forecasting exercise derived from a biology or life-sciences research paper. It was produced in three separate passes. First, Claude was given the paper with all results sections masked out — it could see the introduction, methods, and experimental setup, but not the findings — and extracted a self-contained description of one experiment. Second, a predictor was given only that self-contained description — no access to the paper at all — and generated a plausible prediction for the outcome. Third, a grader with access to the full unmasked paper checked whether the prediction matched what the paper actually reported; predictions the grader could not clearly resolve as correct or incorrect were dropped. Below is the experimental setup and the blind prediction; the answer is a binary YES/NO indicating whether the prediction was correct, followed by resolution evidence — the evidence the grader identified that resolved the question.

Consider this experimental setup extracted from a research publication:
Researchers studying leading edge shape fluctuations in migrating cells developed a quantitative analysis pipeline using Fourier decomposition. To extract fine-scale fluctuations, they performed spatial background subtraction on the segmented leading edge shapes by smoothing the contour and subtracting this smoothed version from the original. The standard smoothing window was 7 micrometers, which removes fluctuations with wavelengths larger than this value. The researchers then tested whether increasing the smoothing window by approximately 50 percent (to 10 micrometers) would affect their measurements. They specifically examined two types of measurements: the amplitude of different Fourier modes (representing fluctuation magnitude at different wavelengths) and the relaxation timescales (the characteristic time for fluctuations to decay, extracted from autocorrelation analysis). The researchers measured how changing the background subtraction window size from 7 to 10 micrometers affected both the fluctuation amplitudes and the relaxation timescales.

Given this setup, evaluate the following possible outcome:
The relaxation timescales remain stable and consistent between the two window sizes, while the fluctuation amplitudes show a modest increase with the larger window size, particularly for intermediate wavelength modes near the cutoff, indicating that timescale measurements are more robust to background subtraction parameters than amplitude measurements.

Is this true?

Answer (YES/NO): NO